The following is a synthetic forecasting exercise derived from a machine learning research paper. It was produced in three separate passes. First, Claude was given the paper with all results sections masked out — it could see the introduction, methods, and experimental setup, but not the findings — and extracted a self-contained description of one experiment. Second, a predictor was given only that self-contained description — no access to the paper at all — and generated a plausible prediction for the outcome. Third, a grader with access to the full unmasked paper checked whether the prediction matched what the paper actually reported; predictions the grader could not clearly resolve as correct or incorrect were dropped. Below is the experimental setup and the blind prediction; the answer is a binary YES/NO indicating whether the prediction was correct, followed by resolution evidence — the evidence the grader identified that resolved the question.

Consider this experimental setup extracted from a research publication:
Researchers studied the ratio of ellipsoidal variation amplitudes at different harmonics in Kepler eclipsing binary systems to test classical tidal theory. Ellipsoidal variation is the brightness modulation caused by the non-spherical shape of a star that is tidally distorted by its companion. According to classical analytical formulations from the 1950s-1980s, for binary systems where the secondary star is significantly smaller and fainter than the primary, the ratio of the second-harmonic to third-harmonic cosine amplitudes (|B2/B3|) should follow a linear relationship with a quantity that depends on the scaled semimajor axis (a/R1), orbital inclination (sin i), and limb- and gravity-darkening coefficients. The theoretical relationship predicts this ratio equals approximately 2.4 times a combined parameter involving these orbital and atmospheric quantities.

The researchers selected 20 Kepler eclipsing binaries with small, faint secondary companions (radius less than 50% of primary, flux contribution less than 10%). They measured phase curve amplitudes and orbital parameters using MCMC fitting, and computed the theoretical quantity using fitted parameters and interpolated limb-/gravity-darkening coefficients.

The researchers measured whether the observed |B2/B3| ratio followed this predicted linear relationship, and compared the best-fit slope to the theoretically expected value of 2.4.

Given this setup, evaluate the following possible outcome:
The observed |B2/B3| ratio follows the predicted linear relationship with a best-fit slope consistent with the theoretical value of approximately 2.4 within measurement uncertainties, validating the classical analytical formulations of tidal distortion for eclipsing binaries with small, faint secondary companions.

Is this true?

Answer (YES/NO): YES